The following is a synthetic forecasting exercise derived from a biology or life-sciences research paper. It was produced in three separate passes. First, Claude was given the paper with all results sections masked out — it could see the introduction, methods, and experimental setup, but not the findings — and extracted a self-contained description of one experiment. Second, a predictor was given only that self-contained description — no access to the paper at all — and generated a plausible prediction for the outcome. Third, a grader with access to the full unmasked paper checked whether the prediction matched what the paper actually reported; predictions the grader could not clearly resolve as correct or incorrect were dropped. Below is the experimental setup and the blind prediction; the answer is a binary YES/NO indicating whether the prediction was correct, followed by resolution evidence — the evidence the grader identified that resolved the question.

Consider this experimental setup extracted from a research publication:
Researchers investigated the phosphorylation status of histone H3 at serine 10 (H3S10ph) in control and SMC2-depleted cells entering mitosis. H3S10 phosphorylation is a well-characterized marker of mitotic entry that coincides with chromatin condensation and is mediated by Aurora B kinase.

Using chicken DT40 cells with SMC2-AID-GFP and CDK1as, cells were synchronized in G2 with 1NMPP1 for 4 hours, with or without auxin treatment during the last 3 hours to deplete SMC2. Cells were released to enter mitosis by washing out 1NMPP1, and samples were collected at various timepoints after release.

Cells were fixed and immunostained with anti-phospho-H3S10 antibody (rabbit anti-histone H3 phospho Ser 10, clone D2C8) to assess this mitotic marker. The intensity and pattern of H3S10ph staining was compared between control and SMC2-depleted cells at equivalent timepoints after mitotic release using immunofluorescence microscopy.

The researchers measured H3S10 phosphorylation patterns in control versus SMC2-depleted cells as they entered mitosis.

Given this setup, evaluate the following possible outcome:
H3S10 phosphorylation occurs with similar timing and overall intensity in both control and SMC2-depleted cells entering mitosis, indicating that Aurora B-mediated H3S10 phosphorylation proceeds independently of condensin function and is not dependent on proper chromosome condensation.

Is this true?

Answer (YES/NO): YES